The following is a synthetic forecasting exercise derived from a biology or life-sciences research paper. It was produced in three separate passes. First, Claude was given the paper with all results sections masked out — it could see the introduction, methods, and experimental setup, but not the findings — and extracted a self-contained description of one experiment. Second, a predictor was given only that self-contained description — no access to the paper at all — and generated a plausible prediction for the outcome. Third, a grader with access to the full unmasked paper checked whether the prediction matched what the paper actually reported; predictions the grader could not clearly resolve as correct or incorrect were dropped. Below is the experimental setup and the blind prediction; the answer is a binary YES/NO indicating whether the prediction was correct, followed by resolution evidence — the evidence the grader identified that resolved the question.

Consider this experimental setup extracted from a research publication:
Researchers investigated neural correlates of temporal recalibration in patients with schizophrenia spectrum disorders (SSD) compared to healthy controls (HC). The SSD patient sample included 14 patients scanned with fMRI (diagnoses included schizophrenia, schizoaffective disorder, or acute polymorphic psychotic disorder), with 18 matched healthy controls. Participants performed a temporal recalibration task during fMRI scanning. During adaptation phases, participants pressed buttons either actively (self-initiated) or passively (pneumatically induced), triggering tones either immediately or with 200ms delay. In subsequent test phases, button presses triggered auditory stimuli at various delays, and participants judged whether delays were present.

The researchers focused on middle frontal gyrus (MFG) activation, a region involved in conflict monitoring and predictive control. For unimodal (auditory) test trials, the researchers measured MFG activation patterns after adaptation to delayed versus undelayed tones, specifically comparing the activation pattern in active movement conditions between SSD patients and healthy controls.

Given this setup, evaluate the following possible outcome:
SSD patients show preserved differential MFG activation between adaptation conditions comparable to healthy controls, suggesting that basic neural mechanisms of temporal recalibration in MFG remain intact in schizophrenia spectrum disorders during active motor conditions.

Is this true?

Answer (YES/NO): NO